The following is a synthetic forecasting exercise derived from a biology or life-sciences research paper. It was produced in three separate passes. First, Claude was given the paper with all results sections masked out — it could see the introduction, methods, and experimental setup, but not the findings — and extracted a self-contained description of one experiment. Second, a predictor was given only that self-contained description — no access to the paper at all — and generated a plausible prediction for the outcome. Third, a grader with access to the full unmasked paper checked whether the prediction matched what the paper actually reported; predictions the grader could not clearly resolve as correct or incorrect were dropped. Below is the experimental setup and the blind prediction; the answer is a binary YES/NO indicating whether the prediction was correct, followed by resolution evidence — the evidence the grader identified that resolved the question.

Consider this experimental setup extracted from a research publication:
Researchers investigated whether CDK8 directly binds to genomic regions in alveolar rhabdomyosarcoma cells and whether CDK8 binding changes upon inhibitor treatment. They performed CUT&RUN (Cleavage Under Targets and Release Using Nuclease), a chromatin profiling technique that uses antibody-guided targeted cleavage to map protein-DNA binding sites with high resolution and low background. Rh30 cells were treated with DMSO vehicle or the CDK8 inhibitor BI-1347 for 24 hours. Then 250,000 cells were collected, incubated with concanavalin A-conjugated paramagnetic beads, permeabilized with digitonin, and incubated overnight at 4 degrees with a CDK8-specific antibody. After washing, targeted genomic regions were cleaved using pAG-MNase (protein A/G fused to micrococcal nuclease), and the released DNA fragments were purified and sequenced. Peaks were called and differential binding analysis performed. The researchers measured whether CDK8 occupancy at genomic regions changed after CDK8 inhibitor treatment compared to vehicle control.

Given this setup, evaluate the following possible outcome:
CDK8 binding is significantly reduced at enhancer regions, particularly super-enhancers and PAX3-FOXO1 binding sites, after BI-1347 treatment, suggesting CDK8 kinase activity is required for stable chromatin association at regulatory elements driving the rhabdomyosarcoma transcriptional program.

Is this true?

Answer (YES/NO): NO